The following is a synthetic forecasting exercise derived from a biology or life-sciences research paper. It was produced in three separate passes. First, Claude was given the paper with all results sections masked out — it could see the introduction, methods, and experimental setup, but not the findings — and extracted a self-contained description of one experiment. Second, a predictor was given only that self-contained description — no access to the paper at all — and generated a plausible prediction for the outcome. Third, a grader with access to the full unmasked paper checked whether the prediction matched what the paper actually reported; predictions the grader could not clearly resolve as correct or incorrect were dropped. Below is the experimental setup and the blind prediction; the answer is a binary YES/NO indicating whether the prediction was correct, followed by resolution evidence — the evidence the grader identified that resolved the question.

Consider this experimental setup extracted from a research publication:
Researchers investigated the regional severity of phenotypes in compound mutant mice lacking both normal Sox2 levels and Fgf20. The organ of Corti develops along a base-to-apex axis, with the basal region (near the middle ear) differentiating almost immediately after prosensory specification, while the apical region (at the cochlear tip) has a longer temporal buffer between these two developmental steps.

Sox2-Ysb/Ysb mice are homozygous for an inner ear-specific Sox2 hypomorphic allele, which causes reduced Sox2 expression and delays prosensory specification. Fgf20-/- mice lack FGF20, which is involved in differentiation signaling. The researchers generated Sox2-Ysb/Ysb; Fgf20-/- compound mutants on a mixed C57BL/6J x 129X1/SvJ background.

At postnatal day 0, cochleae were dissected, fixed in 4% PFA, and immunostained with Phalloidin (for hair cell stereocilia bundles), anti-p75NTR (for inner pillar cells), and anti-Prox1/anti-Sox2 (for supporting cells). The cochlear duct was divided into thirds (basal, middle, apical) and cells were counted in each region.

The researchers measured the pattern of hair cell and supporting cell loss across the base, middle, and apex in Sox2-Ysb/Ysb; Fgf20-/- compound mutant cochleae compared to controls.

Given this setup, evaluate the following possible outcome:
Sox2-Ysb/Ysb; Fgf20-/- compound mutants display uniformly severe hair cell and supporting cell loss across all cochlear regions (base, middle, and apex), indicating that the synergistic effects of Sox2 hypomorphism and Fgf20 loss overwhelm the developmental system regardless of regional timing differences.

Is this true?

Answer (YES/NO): NO